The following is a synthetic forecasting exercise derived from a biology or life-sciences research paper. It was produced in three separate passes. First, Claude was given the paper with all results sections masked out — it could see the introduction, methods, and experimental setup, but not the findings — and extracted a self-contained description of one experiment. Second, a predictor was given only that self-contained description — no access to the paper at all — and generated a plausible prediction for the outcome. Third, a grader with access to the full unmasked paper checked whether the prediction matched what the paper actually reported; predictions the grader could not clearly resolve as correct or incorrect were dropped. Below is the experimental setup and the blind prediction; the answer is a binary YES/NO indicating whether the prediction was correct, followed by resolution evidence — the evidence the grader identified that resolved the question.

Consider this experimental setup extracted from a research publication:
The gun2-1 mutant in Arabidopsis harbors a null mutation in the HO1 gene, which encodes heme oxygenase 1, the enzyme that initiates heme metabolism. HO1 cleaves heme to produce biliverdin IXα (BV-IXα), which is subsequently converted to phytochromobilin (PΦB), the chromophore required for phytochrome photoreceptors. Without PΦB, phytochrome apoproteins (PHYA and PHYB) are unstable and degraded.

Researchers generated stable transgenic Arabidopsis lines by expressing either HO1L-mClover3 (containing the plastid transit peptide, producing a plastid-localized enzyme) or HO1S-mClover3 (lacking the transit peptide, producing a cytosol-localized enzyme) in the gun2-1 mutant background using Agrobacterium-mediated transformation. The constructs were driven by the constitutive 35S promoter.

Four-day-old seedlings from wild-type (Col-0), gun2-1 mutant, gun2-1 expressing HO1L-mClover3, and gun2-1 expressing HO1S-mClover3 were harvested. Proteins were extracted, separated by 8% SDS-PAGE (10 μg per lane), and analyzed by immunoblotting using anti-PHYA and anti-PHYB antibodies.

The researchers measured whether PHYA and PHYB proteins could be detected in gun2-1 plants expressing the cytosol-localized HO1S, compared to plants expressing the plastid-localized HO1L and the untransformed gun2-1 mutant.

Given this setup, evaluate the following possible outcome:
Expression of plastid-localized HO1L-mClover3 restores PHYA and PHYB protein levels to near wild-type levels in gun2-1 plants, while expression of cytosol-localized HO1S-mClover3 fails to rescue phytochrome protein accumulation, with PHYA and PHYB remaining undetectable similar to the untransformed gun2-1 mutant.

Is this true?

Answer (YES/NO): NO